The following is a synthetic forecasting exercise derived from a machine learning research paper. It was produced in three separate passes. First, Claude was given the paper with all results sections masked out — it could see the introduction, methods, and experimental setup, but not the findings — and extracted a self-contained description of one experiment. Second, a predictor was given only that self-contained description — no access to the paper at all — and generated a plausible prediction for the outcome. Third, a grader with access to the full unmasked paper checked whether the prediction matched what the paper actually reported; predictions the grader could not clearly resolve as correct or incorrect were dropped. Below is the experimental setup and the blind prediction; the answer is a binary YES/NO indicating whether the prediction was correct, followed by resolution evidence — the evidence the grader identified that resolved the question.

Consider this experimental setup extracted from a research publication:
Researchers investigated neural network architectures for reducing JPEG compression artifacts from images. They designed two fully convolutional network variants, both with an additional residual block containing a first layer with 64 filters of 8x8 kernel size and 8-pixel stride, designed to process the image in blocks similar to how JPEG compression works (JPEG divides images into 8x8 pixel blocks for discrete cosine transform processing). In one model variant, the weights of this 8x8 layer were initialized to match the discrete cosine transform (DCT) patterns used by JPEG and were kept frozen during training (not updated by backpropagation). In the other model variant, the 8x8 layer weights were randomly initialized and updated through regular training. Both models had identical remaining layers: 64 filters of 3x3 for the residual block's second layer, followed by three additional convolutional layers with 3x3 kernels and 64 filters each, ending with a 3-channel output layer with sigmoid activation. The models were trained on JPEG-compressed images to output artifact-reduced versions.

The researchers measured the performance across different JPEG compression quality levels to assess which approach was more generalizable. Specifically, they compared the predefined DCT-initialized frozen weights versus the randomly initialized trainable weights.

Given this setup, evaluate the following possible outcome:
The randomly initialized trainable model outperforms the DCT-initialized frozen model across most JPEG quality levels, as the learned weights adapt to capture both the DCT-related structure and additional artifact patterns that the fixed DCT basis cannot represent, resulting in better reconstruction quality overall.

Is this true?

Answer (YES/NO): NO